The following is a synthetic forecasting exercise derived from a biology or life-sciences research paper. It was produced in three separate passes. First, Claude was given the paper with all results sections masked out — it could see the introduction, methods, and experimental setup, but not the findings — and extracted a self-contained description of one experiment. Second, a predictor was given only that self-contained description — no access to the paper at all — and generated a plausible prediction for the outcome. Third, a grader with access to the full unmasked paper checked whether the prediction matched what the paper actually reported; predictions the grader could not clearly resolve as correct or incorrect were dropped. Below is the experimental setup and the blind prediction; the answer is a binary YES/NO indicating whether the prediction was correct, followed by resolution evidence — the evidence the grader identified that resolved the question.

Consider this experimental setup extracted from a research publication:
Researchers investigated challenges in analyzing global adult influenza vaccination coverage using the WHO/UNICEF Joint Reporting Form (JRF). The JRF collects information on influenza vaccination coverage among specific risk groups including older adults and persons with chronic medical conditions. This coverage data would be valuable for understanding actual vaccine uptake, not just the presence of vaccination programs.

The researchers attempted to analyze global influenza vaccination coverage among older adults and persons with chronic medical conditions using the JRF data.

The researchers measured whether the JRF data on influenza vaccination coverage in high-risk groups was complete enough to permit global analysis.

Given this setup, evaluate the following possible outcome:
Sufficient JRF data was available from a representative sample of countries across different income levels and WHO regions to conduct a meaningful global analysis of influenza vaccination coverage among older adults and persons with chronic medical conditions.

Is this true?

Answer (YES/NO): NO